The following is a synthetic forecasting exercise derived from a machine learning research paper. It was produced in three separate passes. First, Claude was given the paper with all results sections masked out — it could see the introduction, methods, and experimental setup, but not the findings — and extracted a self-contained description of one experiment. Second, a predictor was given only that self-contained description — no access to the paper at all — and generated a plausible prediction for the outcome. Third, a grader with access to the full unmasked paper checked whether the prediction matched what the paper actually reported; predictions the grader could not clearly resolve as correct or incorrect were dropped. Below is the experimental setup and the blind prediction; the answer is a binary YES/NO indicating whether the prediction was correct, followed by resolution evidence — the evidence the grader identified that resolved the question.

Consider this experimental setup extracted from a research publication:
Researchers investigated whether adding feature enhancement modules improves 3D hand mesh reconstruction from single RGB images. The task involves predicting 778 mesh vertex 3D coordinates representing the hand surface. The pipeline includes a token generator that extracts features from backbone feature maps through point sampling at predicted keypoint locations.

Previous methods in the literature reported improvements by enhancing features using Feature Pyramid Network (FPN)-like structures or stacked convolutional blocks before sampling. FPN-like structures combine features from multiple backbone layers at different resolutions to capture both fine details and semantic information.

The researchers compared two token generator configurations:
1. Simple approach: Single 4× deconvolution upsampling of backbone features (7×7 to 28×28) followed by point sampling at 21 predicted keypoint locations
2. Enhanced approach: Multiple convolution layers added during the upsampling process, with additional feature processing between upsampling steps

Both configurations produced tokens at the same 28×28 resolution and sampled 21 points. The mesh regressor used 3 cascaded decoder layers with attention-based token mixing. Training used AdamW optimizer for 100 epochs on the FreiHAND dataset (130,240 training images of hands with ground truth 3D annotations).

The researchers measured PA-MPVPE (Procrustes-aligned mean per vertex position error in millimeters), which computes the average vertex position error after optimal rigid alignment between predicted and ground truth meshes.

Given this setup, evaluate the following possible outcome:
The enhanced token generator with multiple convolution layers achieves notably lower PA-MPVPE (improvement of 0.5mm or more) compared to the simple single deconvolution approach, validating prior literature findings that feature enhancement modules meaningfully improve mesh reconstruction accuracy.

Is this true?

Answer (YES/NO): NO